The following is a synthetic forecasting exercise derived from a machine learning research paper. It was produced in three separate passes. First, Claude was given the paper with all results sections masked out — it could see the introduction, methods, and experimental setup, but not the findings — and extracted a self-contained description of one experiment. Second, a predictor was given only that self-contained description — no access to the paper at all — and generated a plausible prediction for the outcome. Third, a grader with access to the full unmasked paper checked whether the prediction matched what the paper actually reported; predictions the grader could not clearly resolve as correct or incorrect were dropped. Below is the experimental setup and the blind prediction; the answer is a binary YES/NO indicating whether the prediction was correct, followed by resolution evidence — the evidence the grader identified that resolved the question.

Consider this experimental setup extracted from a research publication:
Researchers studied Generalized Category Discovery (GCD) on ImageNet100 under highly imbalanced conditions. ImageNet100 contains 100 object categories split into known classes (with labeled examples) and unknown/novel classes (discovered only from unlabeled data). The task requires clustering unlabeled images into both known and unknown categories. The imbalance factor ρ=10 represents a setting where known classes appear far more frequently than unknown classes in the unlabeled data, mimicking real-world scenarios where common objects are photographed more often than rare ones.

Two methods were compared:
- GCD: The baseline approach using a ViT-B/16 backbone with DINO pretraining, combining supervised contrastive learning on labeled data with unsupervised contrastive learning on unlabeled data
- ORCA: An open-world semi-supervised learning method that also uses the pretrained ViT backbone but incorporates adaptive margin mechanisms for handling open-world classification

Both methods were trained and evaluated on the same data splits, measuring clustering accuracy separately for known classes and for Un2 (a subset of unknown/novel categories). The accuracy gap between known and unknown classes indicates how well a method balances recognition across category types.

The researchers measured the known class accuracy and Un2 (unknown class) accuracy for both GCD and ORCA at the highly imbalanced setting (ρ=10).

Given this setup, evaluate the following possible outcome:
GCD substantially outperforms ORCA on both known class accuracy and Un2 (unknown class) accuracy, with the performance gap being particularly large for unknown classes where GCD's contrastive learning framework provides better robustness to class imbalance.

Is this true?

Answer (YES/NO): NO